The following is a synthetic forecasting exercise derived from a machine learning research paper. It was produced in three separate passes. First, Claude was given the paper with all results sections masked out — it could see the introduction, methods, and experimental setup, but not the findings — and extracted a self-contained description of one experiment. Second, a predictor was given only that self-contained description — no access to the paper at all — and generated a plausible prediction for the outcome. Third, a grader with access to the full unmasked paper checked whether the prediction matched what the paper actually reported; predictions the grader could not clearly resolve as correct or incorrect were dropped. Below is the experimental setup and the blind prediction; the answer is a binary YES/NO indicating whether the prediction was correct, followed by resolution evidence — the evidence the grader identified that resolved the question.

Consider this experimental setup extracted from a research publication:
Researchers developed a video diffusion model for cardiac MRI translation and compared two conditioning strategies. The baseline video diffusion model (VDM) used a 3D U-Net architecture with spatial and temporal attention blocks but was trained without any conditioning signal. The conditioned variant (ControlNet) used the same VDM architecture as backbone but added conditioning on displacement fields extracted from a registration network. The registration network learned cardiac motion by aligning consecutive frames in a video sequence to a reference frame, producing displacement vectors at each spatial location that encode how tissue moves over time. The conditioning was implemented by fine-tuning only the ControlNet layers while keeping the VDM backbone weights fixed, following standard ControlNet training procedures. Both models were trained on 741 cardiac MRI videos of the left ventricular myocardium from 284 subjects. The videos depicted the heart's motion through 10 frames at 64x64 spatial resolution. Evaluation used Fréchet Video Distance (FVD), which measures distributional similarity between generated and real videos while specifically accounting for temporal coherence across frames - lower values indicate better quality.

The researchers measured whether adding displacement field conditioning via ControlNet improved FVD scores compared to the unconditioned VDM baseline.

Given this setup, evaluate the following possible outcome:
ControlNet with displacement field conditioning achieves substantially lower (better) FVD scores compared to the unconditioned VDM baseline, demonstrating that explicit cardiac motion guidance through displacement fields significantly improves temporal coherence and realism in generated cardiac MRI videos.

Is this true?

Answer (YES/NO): NO